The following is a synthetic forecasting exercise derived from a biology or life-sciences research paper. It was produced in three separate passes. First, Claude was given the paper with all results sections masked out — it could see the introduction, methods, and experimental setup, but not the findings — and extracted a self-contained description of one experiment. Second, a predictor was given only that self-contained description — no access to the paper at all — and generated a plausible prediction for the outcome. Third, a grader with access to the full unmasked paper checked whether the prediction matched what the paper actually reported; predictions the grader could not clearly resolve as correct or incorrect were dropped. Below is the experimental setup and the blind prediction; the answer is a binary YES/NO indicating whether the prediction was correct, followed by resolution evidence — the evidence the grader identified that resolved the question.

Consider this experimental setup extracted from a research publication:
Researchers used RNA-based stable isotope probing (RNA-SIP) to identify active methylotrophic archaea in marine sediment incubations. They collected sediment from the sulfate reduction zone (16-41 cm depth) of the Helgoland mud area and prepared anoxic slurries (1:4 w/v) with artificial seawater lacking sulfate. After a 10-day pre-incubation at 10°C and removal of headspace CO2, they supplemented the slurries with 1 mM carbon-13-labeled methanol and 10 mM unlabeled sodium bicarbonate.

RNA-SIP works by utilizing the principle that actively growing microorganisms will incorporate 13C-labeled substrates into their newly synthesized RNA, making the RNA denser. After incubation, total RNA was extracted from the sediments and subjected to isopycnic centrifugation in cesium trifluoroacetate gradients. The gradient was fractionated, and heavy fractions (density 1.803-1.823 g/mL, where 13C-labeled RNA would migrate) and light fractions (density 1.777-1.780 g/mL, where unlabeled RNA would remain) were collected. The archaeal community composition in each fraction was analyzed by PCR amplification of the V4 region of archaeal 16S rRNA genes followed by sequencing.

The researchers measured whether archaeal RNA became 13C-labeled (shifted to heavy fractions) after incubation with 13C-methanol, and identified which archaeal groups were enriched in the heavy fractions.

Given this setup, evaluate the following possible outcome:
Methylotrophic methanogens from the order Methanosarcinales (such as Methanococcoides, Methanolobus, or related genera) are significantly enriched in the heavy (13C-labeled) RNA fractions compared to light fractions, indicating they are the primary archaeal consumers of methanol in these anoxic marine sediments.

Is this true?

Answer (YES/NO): NO